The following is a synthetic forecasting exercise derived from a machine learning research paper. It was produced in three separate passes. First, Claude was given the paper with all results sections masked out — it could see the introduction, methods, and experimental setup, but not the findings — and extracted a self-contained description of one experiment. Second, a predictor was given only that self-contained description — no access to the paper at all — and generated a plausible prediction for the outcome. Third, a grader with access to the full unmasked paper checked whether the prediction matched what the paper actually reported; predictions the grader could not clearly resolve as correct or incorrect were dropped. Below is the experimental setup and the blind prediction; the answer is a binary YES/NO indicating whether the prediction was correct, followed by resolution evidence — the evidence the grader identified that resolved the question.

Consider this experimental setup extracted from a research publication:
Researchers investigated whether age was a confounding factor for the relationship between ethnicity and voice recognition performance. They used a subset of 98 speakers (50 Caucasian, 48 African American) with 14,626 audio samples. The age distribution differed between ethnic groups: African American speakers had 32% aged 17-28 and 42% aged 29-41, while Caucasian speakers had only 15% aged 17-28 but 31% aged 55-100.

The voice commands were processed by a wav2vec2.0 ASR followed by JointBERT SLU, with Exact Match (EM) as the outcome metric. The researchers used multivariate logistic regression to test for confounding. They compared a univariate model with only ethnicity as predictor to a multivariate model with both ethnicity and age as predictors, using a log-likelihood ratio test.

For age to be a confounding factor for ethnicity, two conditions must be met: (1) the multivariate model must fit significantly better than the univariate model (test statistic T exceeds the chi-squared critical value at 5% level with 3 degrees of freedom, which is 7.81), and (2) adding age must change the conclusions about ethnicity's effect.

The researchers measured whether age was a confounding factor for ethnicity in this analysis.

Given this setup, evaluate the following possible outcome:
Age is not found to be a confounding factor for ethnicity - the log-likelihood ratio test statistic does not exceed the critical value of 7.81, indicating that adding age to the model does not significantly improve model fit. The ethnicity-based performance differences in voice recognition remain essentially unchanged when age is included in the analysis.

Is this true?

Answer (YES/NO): YES